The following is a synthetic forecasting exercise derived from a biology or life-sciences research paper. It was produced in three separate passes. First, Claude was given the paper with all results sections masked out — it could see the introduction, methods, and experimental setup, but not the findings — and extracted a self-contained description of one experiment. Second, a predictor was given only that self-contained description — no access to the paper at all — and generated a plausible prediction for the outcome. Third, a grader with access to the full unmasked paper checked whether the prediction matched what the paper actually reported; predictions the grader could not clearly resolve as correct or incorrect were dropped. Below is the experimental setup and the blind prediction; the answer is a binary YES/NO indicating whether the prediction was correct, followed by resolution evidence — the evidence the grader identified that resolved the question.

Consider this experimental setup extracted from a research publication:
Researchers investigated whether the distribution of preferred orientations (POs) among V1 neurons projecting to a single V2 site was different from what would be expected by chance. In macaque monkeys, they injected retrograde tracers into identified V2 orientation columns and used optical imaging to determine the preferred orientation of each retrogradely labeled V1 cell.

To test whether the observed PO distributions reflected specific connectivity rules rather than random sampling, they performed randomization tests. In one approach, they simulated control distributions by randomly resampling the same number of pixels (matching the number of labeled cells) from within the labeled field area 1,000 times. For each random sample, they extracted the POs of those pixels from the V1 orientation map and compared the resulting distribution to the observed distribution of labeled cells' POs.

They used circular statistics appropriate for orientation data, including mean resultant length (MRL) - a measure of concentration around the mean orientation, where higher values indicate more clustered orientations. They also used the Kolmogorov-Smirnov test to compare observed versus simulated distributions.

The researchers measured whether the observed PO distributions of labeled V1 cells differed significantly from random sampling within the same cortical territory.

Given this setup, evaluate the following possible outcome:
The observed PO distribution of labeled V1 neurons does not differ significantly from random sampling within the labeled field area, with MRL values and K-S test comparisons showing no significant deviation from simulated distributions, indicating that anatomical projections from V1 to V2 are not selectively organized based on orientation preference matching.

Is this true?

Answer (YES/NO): NO